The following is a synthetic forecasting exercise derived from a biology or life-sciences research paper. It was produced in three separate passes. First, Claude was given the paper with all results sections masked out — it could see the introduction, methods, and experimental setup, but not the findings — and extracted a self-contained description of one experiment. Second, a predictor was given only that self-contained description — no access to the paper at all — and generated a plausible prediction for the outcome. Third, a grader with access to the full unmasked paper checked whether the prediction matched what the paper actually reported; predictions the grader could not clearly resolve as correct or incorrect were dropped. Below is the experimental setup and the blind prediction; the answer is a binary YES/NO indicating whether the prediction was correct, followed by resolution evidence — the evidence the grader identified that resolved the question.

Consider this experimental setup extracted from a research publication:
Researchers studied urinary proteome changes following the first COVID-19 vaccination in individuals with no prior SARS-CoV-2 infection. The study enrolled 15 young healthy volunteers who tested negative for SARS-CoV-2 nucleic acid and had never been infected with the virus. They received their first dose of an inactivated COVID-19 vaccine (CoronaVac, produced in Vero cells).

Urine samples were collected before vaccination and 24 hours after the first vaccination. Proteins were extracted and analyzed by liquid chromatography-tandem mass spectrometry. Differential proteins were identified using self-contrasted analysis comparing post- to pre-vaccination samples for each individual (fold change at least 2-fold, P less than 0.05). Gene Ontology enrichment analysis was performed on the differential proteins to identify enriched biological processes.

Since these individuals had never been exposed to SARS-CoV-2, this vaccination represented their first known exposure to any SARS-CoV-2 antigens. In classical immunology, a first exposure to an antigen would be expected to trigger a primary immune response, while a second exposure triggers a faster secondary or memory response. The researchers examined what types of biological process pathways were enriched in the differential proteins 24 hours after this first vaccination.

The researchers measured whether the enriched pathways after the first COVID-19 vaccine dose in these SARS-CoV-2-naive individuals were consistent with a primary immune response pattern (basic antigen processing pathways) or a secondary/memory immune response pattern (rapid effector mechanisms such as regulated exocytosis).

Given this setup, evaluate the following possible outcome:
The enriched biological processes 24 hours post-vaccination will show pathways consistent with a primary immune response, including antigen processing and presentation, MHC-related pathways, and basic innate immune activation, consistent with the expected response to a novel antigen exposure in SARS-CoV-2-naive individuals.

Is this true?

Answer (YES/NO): NO